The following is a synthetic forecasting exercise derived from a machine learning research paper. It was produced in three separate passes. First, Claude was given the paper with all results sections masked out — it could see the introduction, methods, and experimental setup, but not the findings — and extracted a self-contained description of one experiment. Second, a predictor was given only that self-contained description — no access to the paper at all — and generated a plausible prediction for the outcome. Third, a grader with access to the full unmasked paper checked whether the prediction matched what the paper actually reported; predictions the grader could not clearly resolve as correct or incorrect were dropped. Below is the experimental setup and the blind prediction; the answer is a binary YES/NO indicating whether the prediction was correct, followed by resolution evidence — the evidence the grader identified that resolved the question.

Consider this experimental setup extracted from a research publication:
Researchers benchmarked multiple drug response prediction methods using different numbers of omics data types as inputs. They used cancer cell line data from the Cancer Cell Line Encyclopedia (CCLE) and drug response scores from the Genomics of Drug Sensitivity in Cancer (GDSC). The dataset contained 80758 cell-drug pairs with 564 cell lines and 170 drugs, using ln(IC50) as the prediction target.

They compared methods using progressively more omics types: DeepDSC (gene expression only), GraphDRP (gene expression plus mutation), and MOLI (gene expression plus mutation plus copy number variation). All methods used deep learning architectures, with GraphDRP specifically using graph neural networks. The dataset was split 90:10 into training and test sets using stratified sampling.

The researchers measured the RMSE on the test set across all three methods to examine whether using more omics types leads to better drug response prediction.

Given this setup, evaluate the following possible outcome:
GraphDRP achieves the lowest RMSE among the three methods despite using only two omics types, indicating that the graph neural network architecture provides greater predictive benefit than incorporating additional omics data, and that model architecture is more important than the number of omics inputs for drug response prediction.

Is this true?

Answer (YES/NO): YES